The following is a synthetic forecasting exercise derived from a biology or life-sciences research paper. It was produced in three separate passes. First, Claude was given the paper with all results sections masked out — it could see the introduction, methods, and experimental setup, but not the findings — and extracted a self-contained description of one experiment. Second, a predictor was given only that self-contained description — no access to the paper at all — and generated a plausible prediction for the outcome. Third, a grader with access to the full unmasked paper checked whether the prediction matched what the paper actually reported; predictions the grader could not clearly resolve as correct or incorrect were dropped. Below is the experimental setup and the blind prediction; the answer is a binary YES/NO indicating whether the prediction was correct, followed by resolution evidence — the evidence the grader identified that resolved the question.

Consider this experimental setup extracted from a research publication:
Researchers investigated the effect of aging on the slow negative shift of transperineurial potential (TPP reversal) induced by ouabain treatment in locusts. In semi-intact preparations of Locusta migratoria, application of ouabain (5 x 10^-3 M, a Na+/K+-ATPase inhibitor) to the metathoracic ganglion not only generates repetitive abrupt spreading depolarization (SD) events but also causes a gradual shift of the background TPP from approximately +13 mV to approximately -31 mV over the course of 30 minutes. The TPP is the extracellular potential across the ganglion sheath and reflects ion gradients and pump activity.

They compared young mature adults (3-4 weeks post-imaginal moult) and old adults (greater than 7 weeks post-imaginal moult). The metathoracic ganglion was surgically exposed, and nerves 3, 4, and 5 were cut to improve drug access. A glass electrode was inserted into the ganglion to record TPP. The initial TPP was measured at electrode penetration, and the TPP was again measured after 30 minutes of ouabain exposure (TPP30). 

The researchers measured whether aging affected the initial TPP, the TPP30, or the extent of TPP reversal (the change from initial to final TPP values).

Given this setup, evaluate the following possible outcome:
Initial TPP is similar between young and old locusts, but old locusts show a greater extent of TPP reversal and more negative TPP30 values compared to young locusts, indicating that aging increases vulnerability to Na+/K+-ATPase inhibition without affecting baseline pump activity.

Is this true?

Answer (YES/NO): NO